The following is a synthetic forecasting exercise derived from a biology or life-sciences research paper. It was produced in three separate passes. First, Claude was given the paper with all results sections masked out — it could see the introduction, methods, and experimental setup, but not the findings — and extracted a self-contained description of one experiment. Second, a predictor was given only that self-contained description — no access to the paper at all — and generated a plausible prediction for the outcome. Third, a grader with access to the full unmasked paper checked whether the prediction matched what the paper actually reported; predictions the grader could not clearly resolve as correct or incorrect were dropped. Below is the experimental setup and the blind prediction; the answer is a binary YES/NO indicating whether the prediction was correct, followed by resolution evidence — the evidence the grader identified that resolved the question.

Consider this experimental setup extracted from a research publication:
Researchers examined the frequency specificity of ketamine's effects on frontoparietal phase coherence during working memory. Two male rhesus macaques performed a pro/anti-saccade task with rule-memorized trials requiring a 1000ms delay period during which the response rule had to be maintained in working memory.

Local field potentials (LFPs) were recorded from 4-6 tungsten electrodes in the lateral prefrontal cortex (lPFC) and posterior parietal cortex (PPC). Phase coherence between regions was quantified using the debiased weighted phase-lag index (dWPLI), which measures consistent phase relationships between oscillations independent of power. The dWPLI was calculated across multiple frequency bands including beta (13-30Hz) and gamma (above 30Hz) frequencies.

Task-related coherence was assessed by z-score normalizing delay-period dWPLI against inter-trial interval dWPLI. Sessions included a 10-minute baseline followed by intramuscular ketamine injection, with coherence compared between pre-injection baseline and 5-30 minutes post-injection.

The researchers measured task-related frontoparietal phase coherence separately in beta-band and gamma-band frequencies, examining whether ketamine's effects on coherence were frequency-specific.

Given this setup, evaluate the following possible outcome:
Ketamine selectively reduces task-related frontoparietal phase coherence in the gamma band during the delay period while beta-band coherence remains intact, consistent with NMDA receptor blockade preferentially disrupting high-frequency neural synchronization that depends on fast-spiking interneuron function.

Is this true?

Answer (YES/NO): NO